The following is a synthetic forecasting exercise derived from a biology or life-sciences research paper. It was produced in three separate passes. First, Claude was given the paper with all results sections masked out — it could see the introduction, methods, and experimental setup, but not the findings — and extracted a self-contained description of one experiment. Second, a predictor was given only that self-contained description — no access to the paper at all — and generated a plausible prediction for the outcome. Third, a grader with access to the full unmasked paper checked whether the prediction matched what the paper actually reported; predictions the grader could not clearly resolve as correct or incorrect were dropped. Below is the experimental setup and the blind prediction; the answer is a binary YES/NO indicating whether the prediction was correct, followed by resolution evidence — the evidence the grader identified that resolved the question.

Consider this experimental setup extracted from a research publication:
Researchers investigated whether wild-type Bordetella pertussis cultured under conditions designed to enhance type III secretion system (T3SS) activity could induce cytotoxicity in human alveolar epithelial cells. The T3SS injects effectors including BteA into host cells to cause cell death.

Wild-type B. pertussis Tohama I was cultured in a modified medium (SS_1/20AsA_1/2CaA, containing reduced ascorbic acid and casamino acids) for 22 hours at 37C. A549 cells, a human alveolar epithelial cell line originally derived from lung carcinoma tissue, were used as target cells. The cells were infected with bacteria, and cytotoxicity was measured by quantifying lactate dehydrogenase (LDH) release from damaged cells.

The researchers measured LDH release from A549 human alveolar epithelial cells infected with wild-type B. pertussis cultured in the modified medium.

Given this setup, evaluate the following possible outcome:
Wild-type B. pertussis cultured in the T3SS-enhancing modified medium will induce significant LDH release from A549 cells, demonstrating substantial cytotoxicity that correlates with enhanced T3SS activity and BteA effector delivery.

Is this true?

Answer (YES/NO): NO